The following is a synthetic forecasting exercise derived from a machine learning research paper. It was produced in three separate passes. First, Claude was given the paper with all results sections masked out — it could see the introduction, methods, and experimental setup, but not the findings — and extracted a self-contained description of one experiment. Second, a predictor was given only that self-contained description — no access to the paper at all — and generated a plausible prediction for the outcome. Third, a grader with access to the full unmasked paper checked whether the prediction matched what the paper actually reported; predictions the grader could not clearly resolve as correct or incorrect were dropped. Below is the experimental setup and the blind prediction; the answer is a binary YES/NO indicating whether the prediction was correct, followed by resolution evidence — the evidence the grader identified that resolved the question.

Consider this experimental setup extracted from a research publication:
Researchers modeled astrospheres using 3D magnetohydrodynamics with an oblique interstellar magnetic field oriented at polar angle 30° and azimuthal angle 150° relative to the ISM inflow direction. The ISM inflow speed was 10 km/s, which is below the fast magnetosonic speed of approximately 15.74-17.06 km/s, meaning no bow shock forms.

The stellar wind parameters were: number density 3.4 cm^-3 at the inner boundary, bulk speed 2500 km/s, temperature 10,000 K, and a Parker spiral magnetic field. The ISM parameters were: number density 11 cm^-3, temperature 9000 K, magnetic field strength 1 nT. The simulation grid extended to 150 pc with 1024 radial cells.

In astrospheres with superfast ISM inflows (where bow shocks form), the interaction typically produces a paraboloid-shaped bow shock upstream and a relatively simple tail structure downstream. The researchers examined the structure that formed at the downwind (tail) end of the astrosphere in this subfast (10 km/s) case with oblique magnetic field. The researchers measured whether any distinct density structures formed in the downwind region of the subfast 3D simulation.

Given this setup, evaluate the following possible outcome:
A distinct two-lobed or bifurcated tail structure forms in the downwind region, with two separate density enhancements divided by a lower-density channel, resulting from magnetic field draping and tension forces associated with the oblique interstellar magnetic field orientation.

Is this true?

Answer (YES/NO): NO